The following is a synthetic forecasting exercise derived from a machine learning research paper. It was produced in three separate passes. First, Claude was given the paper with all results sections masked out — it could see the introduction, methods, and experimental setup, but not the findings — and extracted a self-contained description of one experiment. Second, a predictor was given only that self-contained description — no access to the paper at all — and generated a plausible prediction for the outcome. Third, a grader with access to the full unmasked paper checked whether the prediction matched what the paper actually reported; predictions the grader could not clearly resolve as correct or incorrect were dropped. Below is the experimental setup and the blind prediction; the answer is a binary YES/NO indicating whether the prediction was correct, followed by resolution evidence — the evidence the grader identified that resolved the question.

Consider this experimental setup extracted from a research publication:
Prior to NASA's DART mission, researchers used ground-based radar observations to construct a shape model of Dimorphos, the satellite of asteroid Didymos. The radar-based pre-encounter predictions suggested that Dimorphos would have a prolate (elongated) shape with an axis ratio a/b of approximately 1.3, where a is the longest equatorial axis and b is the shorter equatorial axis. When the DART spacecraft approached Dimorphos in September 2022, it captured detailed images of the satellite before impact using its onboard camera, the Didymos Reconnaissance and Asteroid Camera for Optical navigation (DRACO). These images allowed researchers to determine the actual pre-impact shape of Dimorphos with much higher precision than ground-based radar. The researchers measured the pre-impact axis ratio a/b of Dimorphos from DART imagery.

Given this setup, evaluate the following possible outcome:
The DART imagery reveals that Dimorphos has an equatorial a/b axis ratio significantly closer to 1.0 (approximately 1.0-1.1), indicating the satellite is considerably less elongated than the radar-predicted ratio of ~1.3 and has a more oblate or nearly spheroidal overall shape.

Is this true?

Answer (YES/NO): YES